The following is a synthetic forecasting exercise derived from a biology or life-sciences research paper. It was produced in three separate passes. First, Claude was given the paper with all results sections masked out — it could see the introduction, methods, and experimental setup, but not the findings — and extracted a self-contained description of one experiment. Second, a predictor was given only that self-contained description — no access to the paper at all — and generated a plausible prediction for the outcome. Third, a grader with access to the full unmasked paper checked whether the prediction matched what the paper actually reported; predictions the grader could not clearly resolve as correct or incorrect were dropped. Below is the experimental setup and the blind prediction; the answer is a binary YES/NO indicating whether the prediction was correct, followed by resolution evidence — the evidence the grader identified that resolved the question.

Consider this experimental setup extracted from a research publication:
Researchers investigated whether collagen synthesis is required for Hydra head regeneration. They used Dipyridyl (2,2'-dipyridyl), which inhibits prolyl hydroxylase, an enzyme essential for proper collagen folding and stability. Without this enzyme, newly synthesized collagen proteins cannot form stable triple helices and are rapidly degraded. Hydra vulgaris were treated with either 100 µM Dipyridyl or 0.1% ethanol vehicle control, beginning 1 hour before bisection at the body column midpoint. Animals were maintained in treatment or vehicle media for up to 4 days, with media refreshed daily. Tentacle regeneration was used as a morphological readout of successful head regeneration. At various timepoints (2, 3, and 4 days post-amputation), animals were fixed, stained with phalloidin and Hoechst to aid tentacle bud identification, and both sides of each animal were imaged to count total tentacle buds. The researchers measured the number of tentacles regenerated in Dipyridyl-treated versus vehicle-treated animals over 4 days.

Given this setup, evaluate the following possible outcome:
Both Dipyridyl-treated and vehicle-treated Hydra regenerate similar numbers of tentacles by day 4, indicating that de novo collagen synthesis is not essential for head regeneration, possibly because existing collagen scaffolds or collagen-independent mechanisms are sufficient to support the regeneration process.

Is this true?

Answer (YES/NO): NO